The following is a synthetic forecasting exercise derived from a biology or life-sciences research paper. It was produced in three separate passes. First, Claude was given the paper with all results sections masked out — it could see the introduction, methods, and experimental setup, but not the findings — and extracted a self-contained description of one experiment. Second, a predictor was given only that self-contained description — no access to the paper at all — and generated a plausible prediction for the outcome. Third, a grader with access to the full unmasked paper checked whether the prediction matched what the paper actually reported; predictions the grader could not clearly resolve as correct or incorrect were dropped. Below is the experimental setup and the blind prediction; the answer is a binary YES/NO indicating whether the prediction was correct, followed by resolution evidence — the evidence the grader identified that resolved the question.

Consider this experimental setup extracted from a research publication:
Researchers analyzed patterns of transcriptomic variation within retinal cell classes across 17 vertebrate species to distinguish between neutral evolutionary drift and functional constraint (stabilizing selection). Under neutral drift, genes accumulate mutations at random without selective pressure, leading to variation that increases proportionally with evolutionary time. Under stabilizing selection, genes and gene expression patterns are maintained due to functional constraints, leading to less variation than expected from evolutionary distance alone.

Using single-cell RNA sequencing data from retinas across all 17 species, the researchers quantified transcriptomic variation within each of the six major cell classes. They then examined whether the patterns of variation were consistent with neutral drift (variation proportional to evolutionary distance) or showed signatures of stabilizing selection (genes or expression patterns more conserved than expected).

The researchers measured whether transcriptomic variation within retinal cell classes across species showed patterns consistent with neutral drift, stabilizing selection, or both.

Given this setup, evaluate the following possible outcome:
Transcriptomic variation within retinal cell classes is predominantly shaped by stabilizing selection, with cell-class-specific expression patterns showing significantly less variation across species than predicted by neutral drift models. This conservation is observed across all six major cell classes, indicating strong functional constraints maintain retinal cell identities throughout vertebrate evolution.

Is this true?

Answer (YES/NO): NO